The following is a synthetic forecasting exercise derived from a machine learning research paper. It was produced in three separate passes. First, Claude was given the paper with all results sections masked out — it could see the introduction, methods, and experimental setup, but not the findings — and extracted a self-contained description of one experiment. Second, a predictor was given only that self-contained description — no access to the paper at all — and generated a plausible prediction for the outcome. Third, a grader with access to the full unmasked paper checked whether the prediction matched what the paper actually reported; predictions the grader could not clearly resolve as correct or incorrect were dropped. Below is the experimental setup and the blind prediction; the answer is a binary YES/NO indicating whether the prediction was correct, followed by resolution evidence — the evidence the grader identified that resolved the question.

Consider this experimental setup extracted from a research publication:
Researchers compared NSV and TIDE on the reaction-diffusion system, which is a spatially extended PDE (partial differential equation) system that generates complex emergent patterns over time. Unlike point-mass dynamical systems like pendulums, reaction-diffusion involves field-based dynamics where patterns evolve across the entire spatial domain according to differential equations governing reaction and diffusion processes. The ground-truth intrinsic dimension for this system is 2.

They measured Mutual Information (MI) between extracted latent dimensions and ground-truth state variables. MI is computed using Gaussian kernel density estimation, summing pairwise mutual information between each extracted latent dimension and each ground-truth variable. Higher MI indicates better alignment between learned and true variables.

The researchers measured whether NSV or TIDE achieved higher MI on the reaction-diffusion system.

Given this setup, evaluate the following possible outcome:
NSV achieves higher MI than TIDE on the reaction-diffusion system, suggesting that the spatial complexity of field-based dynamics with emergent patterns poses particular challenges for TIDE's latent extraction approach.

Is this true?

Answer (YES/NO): NO